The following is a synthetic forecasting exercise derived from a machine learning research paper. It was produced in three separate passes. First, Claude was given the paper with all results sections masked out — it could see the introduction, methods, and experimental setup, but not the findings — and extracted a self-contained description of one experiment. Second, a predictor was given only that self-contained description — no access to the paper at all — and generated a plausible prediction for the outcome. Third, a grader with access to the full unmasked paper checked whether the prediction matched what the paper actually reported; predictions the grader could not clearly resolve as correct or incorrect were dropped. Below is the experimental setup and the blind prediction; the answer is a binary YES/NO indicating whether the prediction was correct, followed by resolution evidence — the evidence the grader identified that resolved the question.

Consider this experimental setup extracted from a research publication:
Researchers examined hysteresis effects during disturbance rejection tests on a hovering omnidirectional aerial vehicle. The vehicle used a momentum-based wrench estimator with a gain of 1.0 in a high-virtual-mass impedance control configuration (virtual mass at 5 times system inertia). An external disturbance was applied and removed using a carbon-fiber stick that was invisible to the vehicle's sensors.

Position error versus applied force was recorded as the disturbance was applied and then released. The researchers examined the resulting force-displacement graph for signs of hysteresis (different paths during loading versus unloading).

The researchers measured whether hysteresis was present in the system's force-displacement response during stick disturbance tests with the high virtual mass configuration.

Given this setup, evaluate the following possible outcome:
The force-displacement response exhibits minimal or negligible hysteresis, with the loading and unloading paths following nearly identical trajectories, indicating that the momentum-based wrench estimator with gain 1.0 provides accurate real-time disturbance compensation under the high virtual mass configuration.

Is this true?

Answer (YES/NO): NO